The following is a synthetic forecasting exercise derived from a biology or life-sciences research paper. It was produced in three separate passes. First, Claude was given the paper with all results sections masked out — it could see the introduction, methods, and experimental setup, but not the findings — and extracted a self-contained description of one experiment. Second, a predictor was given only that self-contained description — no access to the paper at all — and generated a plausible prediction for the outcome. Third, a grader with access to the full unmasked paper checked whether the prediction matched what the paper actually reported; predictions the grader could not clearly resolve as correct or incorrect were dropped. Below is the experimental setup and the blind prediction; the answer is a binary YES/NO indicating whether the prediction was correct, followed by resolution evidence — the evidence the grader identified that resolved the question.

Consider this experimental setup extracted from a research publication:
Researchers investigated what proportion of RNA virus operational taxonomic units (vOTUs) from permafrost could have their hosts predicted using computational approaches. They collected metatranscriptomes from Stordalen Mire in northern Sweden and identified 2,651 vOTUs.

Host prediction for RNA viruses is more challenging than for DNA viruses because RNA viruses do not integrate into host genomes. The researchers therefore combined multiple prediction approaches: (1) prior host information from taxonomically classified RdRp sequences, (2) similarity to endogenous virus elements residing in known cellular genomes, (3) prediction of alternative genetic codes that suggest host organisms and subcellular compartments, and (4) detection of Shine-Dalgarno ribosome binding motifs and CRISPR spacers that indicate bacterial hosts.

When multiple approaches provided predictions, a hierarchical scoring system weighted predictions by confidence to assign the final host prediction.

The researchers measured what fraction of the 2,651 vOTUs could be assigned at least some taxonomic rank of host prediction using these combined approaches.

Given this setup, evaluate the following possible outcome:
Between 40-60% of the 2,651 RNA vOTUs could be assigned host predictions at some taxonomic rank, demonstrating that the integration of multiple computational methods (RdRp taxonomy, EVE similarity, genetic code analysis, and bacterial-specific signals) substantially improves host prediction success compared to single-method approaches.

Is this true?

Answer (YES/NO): NO